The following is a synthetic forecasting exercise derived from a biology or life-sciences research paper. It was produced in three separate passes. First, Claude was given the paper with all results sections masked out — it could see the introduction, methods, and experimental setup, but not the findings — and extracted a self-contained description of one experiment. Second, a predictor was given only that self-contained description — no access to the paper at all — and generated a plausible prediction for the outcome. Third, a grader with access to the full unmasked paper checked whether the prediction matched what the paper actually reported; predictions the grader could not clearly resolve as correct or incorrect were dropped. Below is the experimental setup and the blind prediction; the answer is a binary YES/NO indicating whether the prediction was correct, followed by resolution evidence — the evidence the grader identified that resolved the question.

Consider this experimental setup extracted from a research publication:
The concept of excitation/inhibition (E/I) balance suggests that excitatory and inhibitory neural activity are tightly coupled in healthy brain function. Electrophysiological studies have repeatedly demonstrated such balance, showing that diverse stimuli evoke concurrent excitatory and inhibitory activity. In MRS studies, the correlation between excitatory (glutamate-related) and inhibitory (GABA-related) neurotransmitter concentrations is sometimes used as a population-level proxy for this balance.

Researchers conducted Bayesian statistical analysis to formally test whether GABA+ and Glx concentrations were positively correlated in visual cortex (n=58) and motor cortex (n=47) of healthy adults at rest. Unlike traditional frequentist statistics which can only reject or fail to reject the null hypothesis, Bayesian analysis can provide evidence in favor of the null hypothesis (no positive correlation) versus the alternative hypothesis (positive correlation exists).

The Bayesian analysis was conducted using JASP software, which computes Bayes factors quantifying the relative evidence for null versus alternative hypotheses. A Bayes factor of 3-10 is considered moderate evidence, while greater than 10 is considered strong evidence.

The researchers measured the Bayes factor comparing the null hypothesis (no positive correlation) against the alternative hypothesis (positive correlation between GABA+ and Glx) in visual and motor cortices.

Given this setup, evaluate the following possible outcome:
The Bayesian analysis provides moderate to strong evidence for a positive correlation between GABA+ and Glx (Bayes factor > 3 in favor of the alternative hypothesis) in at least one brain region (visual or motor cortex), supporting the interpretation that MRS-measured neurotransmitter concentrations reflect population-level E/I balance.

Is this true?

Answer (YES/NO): NO